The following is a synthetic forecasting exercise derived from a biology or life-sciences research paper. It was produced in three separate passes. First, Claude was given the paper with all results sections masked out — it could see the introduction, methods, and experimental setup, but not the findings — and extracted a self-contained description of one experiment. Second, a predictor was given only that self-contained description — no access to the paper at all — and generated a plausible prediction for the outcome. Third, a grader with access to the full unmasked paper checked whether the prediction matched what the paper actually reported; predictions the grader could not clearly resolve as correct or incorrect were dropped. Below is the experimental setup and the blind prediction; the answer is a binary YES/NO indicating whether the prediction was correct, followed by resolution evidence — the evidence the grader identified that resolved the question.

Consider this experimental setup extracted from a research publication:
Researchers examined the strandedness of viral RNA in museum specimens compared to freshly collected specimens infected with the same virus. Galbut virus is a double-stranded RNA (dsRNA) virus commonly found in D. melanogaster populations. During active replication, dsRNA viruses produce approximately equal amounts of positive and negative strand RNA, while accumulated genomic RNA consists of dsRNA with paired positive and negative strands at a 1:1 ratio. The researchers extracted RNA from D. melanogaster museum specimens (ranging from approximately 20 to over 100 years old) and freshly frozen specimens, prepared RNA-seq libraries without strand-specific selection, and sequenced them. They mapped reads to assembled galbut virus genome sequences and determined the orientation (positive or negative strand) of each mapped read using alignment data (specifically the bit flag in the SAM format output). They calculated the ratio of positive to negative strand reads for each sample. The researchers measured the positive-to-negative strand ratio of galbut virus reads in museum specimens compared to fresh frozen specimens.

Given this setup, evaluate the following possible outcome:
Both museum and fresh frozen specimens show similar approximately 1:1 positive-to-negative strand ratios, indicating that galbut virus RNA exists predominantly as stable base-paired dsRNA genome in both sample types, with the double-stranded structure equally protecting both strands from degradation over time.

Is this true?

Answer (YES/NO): NO